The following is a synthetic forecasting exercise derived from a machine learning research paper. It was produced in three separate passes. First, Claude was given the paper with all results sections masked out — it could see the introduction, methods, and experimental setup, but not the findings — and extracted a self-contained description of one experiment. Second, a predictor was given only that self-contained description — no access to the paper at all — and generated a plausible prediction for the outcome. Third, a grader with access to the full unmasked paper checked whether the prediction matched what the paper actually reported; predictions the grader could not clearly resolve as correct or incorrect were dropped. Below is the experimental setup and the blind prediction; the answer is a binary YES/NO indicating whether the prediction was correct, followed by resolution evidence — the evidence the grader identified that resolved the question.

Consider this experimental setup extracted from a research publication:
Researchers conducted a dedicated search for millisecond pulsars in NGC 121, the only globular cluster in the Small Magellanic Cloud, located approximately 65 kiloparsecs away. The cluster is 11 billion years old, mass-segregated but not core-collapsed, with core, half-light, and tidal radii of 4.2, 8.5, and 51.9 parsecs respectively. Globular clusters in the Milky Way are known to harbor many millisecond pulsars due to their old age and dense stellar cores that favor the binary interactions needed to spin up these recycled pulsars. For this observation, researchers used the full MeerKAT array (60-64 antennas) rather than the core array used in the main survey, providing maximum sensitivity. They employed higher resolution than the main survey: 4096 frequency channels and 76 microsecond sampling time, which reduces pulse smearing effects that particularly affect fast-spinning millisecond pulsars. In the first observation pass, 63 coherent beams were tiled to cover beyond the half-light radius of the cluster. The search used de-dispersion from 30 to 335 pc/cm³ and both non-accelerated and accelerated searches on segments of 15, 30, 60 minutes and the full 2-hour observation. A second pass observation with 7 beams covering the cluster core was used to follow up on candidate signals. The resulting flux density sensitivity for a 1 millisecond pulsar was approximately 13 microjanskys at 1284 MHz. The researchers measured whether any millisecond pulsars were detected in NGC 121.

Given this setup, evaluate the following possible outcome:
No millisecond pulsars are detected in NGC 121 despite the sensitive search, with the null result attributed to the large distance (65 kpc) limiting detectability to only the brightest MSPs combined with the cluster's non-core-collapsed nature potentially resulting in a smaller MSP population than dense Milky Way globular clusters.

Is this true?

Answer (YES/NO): NO